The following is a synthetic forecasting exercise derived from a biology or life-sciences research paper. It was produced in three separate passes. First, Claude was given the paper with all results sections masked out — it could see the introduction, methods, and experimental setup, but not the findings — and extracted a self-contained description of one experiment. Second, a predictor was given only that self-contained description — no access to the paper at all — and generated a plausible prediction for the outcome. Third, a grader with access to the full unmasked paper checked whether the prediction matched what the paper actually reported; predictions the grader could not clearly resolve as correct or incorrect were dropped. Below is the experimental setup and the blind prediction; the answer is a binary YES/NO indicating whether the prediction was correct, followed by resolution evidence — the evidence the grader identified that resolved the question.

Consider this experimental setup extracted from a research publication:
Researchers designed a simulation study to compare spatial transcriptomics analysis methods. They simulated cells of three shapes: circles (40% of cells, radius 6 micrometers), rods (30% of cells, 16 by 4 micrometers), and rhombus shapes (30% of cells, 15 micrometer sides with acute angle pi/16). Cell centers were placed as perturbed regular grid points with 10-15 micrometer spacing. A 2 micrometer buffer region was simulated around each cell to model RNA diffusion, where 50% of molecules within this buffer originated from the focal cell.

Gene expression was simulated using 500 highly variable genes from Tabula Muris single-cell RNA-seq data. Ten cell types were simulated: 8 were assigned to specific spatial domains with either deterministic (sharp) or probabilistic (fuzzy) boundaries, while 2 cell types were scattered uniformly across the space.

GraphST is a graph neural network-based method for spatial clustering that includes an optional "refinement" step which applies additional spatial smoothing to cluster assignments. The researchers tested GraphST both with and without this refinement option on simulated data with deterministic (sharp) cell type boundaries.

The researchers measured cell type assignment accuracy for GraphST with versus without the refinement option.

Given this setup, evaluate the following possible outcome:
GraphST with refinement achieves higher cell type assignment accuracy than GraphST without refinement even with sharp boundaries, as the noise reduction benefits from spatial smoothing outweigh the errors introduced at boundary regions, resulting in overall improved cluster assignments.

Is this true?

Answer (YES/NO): NO